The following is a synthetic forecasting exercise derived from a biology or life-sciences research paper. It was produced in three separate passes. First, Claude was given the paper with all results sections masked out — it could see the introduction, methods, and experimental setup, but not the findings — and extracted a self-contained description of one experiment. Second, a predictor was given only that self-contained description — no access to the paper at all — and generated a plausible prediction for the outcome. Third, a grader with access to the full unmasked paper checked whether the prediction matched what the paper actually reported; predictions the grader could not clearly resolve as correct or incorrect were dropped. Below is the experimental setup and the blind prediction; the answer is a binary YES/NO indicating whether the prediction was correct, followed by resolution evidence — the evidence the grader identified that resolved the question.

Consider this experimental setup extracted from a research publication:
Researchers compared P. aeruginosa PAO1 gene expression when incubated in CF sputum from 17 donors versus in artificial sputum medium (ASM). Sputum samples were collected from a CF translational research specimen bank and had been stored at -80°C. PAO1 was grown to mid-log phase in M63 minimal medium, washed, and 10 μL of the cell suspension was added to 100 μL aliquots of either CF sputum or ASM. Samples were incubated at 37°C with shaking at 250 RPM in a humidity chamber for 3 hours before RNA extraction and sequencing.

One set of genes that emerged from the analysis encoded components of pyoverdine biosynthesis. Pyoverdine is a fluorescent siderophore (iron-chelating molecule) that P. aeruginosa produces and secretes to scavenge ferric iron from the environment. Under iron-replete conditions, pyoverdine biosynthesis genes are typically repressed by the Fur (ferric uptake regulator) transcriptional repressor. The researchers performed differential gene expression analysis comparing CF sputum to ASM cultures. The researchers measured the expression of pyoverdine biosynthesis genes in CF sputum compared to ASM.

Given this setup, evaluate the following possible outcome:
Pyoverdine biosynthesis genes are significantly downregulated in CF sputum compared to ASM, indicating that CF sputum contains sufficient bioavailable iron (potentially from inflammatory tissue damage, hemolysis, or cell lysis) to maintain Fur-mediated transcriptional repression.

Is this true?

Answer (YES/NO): NO